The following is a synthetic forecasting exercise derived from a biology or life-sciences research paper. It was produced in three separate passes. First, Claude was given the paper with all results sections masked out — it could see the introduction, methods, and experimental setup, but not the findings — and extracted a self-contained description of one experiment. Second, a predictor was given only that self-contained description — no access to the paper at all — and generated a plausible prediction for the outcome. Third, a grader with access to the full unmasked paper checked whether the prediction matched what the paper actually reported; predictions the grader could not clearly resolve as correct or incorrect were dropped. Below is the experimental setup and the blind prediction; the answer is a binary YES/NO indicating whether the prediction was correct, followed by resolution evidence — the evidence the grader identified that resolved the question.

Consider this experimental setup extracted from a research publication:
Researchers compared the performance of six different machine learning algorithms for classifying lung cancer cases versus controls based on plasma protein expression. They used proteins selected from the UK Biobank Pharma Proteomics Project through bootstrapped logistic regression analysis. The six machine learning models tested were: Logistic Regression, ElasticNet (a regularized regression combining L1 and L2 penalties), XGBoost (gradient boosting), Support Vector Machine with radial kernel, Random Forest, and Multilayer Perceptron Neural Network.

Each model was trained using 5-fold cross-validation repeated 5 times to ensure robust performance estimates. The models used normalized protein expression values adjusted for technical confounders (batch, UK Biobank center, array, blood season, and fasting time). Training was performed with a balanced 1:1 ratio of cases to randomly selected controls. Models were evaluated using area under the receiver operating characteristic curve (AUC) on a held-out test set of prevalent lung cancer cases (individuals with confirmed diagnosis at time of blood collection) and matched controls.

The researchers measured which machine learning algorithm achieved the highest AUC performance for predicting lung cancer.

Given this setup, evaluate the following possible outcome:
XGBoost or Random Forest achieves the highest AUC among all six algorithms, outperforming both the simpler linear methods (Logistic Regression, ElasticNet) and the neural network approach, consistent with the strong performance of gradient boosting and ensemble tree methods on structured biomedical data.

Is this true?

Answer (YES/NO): YES